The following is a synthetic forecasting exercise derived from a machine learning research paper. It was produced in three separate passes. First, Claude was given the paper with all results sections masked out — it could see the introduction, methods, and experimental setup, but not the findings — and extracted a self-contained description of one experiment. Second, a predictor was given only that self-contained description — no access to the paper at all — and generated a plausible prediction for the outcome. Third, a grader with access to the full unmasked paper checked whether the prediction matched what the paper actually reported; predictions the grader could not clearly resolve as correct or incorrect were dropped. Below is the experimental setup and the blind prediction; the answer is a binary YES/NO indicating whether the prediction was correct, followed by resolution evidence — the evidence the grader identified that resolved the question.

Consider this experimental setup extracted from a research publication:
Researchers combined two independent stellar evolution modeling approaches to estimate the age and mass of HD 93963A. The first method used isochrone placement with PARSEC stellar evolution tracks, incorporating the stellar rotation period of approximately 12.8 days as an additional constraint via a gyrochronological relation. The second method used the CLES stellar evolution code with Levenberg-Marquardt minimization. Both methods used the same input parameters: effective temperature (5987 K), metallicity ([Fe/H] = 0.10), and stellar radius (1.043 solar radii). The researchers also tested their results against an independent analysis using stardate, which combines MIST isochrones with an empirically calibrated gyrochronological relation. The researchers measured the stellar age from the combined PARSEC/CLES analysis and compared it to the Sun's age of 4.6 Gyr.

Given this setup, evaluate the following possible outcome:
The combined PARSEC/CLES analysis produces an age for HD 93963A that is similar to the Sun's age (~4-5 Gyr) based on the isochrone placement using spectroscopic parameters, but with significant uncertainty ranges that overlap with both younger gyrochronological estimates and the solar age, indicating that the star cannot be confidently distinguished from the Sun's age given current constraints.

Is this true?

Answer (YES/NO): NO